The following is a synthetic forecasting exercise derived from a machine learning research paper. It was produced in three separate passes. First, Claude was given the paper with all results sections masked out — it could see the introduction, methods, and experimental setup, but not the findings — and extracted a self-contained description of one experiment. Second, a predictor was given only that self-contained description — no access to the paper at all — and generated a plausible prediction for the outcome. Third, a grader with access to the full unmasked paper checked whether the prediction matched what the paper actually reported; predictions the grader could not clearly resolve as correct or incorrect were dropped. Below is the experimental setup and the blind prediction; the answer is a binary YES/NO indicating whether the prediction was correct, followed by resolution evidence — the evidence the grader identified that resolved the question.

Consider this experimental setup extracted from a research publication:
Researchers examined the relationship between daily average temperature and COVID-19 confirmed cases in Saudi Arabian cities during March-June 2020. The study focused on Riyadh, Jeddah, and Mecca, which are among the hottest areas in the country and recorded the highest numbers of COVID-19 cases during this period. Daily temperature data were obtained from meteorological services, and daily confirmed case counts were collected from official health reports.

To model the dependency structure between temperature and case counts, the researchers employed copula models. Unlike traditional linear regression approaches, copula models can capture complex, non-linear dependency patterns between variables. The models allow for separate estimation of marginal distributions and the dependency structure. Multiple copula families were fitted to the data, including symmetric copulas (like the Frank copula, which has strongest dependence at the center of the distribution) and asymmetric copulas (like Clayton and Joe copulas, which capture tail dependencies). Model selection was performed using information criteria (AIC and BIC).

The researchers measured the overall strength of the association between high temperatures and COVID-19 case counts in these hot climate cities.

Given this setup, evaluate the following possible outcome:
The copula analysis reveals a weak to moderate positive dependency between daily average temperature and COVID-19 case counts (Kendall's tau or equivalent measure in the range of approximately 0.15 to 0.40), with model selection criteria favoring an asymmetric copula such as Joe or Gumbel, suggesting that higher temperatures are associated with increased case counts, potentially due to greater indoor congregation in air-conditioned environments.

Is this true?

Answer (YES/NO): NO